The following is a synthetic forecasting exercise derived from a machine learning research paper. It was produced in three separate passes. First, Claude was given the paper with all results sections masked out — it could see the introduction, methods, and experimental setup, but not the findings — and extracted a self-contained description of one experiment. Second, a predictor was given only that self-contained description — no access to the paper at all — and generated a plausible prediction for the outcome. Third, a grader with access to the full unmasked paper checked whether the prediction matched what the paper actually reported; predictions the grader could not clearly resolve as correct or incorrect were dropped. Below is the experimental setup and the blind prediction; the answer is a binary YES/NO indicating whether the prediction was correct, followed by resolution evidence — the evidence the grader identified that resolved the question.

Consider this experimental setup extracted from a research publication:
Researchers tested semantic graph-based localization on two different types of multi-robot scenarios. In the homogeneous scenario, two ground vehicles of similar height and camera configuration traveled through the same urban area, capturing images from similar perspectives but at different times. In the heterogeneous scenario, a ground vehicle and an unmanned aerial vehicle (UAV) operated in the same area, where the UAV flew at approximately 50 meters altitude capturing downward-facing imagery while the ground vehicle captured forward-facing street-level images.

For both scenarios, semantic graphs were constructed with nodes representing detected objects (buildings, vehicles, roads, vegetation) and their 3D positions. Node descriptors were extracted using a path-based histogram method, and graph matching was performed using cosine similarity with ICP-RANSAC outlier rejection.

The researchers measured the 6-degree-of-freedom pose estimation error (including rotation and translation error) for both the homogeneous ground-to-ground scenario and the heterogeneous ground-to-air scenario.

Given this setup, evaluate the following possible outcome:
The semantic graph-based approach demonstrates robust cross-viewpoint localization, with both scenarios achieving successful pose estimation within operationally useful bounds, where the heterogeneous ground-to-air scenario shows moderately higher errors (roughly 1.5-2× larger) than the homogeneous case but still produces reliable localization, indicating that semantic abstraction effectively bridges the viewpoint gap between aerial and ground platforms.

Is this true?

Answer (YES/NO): NO